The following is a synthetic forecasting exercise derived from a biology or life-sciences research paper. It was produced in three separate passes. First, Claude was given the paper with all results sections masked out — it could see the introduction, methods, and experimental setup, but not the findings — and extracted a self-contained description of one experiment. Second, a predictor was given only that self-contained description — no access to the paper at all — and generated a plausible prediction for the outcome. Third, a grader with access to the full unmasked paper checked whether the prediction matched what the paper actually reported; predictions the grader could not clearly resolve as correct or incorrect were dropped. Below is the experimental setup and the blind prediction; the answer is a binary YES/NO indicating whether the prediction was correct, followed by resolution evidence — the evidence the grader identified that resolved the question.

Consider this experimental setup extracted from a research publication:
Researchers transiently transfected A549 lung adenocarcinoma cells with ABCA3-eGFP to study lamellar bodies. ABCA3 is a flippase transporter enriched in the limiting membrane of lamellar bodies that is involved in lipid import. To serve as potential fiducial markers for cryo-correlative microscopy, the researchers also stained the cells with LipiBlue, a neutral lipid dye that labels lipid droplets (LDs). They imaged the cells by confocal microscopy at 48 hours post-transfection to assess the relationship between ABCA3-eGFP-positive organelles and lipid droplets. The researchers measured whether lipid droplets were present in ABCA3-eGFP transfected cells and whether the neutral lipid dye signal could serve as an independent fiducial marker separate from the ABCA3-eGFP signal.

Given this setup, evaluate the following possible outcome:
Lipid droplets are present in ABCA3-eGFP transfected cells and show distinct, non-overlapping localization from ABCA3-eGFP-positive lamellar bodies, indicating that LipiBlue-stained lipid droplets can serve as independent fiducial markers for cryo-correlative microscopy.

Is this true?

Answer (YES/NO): NO